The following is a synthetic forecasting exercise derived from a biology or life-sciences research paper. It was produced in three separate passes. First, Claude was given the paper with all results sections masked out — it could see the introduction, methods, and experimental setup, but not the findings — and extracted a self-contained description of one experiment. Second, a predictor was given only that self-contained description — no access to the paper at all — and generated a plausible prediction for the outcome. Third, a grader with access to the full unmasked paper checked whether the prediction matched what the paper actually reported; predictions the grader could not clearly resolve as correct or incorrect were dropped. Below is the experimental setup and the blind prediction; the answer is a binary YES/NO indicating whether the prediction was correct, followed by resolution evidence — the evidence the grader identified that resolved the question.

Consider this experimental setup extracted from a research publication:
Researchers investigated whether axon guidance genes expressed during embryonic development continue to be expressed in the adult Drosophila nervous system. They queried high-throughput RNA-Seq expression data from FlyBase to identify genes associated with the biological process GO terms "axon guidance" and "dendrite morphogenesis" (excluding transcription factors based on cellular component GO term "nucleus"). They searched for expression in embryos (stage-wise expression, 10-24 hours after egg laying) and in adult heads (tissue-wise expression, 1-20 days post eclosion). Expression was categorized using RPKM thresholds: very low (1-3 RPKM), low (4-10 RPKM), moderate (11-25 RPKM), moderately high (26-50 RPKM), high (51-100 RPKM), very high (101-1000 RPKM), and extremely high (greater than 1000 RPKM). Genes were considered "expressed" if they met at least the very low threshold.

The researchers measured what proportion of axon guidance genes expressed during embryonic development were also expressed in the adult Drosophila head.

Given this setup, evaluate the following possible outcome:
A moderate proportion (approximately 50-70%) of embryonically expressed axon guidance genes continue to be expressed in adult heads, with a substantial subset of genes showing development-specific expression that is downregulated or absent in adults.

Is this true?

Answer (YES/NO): NO